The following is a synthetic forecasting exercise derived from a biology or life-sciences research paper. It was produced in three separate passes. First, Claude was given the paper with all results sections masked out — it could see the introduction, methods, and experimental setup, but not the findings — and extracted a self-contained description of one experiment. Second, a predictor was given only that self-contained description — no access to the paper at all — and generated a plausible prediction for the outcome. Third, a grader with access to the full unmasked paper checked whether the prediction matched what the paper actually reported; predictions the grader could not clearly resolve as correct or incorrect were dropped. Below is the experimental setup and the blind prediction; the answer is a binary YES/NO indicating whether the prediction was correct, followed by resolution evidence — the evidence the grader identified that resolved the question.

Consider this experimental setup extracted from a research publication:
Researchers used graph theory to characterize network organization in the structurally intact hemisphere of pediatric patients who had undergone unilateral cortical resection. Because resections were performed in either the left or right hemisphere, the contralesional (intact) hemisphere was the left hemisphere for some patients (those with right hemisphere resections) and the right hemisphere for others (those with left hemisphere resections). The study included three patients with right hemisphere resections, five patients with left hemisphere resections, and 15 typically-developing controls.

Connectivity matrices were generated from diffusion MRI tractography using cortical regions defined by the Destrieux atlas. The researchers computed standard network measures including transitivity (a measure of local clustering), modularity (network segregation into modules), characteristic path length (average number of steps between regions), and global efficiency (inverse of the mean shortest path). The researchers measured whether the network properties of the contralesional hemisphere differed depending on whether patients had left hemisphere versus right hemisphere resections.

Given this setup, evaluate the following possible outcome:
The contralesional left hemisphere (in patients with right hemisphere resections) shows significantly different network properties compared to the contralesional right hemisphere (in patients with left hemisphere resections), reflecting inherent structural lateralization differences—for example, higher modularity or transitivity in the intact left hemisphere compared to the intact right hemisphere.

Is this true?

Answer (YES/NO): NO